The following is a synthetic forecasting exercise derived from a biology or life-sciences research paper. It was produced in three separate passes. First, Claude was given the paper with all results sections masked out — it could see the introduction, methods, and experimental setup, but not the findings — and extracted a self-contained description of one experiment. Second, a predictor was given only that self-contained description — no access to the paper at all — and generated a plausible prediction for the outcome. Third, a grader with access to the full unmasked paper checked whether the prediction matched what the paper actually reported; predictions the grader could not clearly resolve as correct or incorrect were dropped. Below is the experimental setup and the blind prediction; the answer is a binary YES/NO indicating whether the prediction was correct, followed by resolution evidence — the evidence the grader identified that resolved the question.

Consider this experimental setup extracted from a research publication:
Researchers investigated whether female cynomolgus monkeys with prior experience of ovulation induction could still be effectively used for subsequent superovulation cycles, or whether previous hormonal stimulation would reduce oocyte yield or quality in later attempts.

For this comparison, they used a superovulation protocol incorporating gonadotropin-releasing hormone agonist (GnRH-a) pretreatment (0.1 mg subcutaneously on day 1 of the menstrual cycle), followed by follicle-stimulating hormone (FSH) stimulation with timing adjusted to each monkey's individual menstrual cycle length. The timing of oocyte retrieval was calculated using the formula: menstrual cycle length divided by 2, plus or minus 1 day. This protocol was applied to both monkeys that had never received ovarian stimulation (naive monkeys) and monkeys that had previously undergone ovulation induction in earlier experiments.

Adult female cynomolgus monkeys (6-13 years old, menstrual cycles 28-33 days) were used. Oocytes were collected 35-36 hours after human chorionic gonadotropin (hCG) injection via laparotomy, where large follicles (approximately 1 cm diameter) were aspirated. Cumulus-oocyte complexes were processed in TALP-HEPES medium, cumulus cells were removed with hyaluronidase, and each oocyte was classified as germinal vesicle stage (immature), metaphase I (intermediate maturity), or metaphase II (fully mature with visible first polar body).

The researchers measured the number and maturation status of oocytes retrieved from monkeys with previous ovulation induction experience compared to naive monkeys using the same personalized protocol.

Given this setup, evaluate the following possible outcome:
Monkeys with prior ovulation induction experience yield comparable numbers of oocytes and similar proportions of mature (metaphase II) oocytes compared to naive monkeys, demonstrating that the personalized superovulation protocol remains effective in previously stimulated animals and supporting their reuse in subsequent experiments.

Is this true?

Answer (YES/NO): YES